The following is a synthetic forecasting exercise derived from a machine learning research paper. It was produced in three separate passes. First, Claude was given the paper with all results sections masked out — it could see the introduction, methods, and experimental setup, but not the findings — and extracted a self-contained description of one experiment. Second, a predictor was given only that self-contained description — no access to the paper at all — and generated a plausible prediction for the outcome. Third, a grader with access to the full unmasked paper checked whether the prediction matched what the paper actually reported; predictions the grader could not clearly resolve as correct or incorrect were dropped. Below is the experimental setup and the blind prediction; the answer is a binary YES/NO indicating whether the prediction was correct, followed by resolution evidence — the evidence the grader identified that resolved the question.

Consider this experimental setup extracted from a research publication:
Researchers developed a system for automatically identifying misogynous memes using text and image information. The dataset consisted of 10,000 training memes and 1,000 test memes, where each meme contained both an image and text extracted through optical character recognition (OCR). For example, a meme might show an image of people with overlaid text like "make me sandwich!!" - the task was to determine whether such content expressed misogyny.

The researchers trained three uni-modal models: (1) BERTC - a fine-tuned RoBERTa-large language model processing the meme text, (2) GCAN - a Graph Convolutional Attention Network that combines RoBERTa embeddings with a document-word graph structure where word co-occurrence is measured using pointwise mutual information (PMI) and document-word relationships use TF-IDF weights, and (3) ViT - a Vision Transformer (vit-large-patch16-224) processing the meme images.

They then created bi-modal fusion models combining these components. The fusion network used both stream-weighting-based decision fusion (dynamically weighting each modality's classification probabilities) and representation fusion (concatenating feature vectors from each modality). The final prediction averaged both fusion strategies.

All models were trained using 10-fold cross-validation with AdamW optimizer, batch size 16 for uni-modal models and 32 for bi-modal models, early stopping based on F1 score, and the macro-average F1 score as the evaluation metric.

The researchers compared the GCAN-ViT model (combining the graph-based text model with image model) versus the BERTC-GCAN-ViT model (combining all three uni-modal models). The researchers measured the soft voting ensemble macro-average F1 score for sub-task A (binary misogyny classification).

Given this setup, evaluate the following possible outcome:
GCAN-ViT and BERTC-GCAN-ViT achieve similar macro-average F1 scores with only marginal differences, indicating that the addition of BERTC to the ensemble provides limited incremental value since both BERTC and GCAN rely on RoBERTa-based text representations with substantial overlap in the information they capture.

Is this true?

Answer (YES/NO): NO